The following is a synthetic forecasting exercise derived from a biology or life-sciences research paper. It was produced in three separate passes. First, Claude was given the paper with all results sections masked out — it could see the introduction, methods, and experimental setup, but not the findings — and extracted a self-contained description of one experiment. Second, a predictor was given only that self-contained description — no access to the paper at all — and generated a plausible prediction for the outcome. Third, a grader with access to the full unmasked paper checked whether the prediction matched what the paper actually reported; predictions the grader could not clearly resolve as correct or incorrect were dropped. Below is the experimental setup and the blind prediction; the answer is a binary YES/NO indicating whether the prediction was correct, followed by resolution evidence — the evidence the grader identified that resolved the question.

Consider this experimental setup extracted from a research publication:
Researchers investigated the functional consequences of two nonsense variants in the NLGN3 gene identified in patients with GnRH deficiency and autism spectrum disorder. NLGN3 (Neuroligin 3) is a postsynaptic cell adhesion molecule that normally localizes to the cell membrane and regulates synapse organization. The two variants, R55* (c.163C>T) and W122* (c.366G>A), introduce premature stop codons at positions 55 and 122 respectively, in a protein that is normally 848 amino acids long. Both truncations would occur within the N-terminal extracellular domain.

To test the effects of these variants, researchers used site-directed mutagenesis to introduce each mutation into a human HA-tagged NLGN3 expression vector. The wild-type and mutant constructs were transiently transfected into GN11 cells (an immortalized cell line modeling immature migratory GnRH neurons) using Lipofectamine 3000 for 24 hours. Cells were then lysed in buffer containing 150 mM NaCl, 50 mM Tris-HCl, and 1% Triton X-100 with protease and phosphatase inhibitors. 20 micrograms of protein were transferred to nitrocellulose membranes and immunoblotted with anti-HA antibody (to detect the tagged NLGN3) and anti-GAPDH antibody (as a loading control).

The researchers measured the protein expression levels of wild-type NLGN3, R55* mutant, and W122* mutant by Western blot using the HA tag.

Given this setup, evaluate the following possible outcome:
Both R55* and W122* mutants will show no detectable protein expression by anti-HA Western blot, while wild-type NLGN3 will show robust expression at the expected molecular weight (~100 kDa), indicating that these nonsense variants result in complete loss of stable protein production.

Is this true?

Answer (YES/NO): NO